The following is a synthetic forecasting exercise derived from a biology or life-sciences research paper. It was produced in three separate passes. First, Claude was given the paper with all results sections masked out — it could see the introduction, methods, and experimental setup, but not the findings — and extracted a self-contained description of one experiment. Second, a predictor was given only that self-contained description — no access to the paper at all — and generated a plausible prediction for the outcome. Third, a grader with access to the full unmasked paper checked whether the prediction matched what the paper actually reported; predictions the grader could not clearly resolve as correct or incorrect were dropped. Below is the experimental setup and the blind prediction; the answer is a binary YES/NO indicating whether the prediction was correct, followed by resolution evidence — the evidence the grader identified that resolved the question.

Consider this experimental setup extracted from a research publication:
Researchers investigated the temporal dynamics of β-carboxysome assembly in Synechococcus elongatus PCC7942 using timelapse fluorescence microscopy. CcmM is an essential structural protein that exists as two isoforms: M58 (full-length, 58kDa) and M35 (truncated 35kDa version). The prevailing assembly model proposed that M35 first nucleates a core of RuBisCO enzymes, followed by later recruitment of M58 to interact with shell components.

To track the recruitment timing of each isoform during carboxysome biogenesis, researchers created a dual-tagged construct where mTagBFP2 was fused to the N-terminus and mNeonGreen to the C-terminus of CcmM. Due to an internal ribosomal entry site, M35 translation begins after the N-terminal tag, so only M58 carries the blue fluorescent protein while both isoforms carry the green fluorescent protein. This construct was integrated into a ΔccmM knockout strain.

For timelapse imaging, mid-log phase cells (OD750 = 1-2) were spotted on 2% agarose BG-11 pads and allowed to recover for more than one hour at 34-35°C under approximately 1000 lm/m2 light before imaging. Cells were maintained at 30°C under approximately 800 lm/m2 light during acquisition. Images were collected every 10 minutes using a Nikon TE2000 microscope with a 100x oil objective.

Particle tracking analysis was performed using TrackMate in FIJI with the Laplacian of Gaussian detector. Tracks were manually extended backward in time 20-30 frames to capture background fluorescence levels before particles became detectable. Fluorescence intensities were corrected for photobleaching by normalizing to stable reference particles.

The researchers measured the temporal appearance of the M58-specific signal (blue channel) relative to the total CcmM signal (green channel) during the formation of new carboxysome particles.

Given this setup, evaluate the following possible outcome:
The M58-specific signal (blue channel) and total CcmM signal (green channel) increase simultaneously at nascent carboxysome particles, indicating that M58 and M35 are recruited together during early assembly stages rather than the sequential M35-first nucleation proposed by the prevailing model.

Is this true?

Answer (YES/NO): YES